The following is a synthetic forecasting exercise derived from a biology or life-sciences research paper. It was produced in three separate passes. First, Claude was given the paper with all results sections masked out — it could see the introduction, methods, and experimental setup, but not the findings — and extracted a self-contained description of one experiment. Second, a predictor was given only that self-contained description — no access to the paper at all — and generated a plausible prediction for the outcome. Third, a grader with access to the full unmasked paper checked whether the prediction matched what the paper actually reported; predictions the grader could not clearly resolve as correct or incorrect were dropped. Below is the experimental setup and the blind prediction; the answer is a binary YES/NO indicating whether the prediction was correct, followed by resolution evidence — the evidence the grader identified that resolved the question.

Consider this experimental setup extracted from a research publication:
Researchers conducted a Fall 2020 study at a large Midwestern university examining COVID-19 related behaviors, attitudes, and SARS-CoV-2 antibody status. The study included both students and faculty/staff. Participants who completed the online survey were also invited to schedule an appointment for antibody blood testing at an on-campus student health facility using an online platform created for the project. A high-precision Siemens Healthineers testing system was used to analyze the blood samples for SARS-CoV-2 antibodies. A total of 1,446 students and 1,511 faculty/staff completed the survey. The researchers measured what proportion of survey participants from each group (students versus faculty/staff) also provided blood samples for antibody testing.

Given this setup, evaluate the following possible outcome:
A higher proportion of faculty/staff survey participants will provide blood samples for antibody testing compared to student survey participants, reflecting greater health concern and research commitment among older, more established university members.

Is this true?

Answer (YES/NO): YES